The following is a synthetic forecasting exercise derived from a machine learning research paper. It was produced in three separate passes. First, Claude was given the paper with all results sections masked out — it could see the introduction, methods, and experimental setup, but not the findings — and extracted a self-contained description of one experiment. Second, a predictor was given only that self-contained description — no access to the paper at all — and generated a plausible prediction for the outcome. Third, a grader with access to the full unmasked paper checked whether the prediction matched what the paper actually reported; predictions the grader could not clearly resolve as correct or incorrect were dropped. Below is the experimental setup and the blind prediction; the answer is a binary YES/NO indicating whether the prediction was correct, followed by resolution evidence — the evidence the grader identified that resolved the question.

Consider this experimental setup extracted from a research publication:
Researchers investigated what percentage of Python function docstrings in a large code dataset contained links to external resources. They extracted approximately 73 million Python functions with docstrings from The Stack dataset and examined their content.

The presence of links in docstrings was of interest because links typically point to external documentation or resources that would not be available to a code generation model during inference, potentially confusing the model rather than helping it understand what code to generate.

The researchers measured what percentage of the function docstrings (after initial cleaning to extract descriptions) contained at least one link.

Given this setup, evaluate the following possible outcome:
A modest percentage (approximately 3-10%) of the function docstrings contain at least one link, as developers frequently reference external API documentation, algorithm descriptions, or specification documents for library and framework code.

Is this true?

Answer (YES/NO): NO